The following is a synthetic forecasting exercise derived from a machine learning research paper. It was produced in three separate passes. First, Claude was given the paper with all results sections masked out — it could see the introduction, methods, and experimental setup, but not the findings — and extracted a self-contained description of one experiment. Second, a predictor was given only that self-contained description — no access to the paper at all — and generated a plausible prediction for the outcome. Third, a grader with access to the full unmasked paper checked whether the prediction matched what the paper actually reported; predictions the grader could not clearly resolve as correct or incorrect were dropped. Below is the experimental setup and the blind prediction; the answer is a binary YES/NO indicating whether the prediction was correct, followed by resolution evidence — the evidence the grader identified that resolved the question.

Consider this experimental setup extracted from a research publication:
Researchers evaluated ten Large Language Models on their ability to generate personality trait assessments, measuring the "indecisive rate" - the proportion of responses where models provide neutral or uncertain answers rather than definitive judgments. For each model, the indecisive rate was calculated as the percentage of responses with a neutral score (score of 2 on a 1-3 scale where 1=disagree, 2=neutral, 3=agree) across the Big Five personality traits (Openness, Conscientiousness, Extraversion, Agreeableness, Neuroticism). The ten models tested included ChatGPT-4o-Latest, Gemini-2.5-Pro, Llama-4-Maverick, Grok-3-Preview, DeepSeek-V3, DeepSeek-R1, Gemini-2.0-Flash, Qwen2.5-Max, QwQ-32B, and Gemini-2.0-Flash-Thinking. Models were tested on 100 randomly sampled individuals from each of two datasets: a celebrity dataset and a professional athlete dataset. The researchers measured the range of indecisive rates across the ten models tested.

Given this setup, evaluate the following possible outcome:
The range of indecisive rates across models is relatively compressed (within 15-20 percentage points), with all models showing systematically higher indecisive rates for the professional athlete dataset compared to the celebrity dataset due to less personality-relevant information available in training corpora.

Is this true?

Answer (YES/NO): NO